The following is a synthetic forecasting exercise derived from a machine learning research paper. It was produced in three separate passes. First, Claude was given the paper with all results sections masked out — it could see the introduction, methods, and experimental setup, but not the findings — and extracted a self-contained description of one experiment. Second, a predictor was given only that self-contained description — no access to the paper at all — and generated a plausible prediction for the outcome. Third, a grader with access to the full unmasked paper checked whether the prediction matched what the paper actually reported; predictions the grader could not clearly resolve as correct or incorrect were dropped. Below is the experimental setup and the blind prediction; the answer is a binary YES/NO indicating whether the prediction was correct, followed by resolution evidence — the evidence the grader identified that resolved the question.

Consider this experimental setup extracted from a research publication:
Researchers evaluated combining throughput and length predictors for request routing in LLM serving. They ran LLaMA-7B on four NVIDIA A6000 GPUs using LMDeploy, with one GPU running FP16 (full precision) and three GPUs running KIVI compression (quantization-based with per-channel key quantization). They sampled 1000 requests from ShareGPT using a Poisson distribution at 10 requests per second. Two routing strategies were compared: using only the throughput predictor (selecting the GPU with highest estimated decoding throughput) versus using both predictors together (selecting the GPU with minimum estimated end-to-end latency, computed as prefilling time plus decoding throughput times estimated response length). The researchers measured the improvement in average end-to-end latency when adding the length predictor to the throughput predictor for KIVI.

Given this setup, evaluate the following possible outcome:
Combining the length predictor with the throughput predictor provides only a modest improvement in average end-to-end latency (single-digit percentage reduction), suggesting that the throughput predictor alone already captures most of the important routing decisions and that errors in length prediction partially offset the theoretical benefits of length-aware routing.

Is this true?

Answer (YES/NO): NO